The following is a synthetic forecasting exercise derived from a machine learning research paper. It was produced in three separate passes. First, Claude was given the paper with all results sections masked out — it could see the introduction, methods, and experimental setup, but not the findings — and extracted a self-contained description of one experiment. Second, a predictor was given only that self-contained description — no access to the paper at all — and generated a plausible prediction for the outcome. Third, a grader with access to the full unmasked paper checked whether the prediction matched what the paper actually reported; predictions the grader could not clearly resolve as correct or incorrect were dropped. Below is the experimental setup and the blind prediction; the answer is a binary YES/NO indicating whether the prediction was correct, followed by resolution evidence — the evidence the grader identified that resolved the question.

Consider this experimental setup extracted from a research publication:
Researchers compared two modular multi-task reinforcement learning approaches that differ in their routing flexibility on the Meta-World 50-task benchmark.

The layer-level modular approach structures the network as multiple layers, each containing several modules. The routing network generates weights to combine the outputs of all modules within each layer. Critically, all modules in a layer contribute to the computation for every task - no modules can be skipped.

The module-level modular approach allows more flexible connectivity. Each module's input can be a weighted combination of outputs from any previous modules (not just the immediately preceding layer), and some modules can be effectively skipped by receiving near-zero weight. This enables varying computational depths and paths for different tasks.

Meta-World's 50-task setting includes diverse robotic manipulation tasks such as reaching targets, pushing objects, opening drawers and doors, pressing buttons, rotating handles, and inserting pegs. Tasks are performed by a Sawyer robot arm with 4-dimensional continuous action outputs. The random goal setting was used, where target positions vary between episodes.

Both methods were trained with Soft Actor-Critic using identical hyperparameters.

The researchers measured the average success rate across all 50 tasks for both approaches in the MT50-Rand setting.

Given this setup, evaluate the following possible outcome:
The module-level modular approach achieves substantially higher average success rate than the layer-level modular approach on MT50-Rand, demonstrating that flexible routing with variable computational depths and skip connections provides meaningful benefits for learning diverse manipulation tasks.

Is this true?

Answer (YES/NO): YES